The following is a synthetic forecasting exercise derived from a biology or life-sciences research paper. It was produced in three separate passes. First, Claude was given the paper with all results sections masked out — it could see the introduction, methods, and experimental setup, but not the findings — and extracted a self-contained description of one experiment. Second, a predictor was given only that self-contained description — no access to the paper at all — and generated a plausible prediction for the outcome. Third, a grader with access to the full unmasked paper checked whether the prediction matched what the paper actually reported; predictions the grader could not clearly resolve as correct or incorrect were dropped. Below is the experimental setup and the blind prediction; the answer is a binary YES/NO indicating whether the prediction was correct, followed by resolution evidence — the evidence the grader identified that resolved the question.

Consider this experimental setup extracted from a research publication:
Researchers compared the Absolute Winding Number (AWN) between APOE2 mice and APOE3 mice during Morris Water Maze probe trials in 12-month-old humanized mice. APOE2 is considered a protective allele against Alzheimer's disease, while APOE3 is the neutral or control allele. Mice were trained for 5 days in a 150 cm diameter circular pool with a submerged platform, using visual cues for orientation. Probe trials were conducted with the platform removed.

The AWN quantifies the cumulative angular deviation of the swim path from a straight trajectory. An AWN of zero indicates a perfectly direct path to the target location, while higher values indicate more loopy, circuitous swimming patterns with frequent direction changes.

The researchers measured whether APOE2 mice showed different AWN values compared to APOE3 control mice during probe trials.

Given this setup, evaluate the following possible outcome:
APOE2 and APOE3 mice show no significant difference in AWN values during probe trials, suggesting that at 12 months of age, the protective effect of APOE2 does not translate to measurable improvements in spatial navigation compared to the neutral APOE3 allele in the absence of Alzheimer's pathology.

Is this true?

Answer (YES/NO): YES